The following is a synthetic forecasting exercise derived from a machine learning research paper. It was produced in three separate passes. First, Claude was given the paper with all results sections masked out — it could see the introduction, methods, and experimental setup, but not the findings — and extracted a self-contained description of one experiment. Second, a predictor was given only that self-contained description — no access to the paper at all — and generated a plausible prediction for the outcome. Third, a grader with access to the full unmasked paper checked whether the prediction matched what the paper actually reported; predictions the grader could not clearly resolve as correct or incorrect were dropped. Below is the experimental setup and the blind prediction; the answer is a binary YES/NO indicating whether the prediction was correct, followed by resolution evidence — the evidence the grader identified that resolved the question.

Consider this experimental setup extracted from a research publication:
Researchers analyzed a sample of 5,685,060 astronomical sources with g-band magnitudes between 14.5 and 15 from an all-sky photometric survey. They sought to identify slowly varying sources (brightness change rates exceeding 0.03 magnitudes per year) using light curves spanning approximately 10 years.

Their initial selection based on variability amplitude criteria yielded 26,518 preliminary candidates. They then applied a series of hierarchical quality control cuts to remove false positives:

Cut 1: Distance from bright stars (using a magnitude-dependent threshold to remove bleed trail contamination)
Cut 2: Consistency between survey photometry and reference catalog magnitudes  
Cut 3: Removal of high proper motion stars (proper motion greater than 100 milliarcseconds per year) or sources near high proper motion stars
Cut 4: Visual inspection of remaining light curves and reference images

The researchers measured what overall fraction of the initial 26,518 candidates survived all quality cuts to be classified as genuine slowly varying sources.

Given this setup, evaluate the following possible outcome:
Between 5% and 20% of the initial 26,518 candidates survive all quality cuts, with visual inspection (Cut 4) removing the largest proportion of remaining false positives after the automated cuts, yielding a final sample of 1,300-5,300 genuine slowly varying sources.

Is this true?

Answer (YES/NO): NO